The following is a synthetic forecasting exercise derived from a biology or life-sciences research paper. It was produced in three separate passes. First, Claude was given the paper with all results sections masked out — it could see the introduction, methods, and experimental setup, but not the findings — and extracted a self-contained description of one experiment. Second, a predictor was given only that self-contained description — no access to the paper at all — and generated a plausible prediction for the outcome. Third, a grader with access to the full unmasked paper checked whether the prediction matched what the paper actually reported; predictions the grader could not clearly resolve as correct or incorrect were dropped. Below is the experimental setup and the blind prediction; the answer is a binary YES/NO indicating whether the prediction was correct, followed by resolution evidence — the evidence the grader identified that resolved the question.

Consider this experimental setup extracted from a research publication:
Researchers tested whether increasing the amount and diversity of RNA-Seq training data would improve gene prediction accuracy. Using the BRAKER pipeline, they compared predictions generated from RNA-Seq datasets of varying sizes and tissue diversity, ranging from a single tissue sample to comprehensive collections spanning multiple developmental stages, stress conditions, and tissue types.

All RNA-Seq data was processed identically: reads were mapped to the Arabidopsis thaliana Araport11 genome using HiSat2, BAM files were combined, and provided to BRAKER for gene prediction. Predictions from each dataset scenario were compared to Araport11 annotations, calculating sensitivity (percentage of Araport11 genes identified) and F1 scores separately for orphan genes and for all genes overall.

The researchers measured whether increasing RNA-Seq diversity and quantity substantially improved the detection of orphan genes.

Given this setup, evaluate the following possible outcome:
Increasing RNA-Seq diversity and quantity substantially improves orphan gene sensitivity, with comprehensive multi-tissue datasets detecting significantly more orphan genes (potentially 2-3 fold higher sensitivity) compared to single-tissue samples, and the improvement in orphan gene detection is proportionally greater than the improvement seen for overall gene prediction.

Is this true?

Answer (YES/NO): NO